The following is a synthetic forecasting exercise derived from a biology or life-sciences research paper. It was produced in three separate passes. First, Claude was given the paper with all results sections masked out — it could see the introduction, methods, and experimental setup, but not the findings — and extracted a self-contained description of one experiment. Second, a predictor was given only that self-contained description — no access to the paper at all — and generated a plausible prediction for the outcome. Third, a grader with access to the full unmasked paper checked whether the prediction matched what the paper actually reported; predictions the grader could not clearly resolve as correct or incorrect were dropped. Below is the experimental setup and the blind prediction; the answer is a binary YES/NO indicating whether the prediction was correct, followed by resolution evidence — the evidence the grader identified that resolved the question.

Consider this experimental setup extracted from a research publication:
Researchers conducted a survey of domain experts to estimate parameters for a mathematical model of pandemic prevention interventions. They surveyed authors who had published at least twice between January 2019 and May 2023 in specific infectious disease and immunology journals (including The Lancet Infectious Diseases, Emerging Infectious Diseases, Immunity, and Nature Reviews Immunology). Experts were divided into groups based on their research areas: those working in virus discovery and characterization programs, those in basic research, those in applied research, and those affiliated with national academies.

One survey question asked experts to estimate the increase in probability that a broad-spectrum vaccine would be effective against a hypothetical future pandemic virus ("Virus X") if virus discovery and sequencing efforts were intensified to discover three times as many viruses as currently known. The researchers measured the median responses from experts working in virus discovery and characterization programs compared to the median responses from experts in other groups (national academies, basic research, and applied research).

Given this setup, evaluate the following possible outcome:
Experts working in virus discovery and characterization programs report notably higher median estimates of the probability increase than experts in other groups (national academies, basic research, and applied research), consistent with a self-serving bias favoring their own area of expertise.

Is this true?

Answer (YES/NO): NO